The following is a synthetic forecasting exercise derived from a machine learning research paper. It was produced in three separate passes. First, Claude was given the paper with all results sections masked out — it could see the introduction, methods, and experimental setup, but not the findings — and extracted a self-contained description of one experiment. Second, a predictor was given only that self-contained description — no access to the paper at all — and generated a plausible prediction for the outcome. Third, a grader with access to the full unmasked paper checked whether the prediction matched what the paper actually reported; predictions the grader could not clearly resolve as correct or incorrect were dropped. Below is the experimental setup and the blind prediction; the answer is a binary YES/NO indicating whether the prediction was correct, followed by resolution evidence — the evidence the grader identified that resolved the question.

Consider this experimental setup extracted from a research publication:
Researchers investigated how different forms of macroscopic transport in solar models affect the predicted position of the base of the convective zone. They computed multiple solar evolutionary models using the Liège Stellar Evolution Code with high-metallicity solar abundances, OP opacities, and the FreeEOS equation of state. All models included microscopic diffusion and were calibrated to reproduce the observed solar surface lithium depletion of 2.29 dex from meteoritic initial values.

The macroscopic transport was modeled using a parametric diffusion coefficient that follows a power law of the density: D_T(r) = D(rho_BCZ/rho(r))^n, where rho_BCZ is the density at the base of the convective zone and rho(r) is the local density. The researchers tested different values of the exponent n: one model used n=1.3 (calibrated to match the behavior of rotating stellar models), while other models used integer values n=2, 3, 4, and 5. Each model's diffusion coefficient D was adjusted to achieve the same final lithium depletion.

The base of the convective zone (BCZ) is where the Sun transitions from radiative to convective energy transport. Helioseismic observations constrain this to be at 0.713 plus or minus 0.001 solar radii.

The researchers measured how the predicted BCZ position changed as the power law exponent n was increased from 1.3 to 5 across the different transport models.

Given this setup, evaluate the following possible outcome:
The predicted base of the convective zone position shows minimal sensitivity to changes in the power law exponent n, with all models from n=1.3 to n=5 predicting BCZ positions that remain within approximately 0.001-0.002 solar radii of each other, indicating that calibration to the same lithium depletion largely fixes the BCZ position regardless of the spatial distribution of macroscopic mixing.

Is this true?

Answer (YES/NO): YES